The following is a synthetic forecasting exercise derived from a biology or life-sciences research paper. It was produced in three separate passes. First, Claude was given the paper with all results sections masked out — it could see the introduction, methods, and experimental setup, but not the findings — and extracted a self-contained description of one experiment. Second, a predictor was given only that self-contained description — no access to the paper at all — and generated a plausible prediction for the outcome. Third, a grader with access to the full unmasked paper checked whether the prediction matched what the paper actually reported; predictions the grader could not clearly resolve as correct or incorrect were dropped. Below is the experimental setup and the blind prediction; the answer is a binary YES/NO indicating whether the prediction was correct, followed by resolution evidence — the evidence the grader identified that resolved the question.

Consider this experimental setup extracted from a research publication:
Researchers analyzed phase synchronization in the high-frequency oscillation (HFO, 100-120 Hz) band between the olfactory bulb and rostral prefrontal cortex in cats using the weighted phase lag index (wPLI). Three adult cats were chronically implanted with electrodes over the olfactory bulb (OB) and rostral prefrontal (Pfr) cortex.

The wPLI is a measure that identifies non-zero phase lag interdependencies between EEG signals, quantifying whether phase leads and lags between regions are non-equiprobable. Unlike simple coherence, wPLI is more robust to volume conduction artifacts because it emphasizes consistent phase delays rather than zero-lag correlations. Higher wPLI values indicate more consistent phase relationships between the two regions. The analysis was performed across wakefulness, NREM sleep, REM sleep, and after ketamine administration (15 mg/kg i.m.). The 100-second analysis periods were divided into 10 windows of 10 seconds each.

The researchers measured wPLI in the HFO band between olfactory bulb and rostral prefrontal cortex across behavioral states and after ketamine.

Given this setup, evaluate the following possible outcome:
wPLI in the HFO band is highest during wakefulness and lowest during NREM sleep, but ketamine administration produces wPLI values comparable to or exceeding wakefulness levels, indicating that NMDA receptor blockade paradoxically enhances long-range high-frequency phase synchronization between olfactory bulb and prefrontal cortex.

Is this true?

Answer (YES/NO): NO